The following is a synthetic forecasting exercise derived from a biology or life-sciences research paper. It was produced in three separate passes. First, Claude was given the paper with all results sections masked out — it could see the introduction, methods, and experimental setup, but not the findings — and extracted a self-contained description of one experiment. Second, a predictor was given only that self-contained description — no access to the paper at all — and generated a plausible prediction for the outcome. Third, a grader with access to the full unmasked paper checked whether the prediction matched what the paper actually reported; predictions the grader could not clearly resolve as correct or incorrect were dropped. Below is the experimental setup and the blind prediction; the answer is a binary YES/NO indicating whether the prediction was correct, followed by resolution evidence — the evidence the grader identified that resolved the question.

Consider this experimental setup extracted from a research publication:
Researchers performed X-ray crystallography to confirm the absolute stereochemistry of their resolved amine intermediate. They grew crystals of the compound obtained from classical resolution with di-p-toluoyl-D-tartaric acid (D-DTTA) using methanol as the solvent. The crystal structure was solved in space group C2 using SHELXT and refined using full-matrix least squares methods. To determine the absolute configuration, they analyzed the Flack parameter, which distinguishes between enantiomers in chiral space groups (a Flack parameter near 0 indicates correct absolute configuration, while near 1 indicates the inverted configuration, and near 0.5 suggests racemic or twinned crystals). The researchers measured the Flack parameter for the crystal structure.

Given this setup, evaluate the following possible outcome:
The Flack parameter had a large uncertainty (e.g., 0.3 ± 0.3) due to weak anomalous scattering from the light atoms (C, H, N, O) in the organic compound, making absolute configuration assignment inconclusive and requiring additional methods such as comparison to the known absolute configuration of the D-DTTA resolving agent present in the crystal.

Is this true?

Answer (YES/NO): NO